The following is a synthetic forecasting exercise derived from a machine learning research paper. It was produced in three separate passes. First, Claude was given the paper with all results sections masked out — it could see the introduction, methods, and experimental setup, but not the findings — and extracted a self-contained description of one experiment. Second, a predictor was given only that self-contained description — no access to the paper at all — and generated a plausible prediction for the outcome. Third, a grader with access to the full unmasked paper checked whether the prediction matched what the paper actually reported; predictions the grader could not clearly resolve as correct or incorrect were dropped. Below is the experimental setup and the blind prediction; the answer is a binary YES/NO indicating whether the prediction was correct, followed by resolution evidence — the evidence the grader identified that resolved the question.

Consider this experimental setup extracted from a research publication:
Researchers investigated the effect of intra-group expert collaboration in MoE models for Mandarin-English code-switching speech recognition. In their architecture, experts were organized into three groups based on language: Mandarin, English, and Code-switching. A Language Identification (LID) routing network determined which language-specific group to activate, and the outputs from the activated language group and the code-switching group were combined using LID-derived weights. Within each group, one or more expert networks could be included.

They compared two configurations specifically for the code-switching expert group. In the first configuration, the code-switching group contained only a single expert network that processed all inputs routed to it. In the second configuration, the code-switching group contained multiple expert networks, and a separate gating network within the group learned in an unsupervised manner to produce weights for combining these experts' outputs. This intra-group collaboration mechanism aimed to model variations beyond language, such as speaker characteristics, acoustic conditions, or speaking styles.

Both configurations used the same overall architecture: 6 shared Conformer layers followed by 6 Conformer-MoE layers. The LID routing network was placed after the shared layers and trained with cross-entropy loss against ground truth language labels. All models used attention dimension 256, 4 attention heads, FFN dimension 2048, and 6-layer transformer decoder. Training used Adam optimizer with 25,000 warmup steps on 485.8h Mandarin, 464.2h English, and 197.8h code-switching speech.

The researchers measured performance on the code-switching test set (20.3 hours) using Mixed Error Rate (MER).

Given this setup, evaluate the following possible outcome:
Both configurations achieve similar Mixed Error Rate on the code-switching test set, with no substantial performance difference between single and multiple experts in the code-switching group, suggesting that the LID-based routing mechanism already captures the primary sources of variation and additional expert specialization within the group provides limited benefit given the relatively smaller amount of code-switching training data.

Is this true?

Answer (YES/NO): NO